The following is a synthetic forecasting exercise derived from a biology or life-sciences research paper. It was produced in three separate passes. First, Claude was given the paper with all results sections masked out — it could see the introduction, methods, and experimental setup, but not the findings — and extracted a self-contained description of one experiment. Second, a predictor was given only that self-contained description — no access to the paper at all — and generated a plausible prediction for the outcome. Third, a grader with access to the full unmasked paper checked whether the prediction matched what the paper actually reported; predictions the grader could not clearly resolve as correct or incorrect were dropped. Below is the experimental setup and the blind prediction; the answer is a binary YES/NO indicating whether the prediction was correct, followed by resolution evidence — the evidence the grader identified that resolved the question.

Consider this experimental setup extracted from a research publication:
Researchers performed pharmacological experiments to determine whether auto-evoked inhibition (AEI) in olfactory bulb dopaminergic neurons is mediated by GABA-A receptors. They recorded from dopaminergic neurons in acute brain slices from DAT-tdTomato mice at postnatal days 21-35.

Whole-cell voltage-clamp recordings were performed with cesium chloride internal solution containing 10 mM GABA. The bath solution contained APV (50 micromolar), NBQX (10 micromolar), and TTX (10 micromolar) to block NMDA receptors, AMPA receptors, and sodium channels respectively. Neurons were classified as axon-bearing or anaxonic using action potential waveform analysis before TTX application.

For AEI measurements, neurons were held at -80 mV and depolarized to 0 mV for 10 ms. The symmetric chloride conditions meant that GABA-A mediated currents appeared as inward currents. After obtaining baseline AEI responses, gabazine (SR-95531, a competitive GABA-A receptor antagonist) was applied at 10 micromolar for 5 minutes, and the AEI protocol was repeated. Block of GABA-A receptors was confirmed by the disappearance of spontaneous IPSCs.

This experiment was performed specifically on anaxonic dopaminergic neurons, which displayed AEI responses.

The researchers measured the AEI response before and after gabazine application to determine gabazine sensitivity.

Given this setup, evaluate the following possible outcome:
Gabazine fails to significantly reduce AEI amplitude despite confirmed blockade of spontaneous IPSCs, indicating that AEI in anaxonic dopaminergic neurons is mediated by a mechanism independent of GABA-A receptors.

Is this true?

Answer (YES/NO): NO